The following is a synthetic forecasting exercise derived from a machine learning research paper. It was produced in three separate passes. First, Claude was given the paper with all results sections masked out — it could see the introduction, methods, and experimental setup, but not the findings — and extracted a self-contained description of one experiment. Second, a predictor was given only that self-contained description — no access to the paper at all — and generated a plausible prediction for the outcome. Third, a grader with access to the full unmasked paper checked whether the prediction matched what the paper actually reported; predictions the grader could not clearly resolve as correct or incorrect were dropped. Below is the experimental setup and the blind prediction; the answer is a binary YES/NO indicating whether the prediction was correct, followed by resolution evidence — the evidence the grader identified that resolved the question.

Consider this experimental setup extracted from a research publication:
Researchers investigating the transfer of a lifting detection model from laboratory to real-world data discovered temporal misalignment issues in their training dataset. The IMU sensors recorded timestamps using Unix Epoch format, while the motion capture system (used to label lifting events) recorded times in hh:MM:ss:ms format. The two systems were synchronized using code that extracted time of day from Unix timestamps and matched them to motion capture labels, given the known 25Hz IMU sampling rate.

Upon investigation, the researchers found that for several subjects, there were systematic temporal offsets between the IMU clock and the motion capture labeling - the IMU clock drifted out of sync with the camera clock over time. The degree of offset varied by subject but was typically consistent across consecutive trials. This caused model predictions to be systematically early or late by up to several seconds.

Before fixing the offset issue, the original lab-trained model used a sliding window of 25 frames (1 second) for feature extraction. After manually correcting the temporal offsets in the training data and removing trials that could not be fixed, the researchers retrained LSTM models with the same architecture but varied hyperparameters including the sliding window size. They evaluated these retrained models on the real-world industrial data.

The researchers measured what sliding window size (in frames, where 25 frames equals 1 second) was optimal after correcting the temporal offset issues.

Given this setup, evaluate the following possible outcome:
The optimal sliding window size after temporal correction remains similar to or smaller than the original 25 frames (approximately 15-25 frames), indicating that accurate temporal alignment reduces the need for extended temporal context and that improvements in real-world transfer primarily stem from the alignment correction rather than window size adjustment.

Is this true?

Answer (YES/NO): NO